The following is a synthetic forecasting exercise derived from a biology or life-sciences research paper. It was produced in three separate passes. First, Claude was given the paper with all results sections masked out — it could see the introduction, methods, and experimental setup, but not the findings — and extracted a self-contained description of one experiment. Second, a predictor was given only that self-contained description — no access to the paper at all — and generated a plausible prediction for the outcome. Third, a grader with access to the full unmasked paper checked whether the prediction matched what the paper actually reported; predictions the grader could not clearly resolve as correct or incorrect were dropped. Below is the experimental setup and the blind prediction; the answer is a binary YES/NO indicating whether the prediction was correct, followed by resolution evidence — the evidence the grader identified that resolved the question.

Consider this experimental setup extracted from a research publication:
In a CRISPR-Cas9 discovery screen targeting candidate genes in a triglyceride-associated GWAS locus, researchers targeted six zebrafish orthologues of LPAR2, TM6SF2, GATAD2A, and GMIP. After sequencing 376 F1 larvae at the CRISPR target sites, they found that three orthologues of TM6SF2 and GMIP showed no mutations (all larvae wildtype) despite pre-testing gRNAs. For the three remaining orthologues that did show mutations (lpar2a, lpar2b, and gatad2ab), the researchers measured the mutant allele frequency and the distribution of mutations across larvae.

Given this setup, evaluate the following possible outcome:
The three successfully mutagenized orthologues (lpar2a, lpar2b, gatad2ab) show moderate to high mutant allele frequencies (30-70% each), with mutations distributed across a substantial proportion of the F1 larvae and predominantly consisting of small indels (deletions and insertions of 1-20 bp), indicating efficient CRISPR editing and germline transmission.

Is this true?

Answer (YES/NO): NO